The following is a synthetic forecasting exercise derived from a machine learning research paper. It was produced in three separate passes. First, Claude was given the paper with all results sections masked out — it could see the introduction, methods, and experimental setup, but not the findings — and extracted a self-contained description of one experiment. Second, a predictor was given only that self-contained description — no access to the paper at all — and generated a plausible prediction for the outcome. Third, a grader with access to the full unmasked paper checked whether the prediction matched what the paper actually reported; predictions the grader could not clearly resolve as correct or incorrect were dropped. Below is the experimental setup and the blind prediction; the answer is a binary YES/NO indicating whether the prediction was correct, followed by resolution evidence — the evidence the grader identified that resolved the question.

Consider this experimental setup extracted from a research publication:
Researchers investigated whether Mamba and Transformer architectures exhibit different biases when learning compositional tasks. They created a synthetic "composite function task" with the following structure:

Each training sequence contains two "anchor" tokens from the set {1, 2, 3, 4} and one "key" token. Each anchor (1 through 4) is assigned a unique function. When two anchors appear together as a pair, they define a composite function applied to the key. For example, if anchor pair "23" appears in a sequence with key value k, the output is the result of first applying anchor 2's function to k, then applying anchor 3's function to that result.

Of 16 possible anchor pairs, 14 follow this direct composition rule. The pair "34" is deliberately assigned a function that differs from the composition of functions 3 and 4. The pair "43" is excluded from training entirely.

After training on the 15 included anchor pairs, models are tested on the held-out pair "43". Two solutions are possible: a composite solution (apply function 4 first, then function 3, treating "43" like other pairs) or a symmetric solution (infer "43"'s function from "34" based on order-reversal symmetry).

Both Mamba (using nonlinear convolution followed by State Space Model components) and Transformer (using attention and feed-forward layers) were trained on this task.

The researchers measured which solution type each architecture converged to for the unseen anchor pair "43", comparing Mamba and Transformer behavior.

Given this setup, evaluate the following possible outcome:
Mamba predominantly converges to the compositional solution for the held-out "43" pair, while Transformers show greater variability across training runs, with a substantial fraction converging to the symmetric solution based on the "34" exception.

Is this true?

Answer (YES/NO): YES